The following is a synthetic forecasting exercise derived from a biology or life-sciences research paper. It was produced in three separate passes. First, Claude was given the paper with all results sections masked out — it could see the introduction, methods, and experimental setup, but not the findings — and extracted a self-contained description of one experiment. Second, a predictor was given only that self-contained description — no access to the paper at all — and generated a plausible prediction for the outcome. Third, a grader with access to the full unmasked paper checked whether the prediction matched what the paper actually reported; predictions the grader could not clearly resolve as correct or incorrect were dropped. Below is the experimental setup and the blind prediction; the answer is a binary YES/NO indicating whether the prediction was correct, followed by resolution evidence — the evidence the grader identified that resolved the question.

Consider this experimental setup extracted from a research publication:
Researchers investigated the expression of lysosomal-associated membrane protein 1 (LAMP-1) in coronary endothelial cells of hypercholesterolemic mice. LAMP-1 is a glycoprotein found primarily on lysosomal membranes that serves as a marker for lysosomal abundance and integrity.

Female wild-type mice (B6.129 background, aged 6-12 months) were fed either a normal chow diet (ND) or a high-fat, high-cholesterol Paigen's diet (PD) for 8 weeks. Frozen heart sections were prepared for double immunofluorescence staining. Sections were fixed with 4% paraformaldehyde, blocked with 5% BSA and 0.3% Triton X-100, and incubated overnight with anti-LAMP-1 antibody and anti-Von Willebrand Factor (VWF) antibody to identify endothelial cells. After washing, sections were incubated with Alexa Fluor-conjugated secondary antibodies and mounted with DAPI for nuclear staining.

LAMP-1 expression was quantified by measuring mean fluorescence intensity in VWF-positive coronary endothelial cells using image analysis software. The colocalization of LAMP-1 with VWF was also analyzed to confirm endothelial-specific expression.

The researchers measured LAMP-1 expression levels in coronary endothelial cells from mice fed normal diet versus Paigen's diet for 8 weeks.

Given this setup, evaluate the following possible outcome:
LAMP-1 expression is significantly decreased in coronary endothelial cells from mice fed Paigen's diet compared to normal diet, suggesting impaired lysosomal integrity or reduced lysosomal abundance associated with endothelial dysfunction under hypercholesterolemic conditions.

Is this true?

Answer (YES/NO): NO